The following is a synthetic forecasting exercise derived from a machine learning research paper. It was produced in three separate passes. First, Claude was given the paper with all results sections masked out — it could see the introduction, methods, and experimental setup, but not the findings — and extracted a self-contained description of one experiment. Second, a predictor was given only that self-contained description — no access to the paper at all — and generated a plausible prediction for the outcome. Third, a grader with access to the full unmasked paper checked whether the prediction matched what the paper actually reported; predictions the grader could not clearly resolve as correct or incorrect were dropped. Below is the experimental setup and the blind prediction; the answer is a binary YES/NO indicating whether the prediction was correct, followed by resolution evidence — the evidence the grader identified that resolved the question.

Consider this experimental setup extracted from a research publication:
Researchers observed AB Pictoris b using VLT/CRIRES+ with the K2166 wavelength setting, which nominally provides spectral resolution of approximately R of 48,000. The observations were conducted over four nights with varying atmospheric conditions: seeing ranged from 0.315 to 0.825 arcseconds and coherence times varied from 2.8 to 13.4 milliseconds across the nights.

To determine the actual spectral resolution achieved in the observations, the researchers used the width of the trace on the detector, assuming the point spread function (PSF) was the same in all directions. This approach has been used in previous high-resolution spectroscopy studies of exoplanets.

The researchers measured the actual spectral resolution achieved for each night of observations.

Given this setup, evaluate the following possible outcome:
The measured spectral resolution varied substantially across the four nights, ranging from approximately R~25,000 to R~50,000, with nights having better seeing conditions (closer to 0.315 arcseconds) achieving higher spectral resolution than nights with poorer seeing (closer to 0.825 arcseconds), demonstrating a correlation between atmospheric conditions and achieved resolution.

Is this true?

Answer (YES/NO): NO